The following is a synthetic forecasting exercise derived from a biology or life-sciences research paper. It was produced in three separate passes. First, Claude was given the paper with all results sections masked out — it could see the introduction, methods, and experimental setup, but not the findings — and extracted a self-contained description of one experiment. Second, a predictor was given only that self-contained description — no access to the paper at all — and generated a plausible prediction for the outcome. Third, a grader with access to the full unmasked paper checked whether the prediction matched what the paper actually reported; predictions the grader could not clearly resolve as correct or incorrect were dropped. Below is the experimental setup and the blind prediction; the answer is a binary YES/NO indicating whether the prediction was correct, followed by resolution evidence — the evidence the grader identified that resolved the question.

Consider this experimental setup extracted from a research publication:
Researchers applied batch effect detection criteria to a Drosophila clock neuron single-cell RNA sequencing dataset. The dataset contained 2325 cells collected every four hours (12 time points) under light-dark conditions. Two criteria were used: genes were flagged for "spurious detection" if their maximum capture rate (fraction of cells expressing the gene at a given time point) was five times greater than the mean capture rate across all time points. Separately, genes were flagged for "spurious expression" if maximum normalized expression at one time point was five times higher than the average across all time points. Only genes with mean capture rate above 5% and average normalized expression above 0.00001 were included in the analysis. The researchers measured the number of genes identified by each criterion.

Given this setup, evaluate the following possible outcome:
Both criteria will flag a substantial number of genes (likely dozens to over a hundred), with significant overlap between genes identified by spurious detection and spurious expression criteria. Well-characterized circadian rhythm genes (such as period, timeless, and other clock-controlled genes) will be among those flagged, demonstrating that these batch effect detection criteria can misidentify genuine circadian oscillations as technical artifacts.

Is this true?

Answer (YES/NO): NO